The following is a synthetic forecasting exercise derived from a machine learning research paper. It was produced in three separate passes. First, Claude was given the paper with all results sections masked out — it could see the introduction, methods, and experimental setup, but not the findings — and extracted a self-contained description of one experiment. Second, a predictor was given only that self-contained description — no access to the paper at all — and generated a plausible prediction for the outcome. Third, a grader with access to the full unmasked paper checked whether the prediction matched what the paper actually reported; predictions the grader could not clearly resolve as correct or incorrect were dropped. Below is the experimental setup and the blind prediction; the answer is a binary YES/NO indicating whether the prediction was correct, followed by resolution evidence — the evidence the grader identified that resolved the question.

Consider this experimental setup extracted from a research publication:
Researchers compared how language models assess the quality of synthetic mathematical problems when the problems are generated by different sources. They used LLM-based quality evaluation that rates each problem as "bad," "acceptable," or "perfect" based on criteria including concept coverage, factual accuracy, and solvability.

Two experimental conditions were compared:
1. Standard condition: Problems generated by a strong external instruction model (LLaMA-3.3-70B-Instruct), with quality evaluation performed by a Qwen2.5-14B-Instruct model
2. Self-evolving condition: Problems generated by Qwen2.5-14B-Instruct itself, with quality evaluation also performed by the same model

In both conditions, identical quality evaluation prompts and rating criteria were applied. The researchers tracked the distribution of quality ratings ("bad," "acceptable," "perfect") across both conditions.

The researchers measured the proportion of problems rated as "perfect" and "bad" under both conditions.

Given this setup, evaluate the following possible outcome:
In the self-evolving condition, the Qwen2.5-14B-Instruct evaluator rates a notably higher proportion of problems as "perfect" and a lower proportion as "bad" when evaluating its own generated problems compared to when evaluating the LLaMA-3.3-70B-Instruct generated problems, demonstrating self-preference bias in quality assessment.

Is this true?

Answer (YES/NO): YES